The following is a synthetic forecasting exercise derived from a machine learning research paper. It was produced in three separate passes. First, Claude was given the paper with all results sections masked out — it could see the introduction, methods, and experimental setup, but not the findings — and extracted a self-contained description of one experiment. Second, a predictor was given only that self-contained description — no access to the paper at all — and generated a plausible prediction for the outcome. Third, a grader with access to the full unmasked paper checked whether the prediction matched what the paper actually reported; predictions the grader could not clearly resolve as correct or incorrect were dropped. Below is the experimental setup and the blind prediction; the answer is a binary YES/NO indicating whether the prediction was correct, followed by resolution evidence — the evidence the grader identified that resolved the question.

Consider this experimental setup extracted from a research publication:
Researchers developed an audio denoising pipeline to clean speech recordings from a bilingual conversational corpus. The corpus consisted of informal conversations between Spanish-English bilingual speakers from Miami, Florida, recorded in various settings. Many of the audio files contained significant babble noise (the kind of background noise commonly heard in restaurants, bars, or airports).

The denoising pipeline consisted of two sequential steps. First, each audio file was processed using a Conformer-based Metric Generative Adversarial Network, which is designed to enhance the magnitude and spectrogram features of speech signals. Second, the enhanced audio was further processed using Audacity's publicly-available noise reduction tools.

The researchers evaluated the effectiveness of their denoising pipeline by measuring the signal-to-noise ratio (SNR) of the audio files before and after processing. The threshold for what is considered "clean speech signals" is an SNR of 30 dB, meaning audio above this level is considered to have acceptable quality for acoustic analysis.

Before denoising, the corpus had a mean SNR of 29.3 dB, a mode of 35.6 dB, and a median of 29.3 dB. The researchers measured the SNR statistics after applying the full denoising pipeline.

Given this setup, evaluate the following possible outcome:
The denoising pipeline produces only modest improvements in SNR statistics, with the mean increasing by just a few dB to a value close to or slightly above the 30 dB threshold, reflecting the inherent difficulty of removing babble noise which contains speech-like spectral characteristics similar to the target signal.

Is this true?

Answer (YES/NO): NO